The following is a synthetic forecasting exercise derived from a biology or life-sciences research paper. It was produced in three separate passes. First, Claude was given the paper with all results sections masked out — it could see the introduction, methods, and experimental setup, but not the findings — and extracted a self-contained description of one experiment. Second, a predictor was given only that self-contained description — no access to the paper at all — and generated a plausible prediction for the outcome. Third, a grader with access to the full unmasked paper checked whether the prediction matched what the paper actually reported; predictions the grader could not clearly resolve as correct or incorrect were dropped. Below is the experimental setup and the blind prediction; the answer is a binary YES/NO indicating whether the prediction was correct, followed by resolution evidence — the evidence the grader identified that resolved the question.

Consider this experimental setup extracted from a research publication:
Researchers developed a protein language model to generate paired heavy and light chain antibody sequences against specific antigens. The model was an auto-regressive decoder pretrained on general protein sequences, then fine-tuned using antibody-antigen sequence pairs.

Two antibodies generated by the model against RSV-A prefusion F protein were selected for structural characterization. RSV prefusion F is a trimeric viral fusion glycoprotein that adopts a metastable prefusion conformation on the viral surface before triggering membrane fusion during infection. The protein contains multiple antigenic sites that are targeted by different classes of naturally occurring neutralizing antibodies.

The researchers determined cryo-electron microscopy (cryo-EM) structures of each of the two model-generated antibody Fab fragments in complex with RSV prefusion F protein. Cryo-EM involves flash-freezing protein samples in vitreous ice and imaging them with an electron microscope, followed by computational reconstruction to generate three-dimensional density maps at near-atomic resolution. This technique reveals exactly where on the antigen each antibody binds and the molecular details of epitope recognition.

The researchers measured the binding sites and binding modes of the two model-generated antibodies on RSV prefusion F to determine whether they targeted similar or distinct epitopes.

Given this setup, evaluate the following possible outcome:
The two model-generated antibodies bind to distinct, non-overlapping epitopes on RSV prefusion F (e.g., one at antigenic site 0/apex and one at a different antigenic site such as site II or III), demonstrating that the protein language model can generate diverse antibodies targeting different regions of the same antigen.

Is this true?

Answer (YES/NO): YES